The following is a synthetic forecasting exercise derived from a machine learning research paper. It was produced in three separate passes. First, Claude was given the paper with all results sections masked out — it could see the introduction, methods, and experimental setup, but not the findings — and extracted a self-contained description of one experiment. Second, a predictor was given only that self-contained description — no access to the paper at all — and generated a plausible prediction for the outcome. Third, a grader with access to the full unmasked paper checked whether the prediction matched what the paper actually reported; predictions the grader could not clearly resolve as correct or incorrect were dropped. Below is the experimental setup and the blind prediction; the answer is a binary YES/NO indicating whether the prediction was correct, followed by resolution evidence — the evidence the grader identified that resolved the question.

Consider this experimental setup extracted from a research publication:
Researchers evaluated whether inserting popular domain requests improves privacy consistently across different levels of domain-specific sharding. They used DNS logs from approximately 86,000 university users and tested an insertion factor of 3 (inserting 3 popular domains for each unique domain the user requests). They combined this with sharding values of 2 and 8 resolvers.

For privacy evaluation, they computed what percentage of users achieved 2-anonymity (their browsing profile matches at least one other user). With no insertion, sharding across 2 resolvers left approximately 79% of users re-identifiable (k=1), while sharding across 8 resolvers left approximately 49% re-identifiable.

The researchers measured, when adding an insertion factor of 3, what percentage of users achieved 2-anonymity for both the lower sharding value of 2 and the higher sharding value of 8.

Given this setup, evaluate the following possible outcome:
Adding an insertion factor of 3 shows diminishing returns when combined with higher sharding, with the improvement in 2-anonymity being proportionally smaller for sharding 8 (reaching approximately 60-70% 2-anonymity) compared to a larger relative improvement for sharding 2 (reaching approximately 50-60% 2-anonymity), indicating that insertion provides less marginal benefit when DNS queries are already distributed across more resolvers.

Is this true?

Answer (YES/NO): NO